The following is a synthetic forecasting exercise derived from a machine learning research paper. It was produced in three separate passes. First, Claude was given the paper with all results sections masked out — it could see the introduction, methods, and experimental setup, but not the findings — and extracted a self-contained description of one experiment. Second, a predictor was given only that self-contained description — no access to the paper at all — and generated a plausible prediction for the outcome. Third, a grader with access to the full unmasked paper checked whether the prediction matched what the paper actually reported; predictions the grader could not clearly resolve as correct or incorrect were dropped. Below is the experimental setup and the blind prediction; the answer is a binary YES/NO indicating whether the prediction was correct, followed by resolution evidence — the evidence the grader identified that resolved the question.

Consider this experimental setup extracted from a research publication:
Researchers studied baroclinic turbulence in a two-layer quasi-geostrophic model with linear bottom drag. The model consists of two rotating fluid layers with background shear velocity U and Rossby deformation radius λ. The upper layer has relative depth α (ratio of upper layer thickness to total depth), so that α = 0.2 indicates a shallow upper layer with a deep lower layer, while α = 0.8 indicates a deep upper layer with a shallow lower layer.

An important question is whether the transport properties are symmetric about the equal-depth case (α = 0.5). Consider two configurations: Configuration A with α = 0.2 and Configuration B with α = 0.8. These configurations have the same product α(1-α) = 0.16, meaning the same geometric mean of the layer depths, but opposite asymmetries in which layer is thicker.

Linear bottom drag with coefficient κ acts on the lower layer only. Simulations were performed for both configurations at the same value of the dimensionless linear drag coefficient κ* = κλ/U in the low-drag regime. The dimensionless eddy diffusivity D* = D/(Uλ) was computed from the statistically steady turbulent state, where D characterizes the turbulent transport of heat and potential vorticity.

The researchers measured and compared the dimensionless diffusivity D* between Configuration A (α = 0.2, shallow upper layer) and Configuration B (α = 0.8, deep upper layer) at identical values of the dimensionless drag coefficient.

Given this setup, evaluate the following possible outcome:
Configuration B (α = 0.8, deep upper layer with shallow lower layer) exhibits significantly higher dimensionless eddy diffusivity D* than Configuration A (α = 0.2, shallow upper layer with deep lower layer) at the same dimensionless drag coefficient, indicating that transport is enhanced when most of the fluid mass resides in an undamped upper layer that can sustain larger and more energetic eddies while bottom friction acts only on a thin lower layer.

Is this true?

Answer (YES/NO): YES